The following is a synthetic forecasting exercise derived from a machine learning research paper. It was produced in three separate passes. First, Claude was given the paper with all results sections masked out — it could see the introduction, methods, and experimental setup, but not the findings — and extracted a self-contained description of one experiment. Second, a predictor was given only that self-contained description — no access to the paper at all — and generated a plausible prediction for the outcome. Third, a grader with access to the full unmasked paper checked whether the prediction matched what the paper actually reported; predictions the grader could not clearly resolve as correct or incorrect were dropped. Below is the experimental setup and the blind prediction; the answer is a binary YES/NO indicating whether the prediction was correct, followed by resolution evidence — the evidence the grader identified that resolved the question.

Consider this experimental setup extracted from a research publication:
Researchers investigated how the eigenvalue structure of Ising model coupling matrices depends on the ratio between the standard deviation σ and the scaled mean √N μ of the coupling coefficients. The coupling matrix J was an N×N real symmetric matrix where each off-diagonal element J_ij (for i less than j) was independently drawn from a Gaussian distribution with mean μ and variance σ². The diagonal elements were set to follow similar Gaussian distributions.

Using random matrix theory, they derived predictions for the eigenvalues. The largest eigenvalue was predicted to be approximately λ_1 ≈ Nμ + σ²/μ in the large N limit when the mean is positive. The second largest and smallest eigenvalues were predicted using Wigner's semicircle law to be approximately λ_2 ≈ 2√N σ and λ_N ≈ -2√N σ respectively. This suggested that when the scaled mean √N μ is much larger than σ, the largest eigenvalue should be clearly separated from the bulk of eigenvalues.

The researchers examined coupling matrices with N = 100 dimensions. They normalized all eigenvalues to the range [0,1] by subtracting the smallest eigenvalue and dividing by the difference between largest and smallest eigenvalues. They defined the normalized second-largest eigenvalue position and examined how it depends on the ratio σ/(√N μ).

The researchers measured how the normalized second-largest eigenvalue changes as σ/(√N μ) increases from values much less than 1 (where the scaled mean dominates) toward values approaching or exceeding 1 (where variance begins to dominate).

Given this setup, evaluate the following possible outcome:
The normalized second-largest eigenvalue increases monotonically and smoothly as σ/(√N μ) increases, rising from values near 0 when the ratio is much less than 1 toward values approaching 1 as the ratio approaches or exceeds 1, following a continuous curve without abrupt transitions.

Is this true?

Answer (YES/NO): NO